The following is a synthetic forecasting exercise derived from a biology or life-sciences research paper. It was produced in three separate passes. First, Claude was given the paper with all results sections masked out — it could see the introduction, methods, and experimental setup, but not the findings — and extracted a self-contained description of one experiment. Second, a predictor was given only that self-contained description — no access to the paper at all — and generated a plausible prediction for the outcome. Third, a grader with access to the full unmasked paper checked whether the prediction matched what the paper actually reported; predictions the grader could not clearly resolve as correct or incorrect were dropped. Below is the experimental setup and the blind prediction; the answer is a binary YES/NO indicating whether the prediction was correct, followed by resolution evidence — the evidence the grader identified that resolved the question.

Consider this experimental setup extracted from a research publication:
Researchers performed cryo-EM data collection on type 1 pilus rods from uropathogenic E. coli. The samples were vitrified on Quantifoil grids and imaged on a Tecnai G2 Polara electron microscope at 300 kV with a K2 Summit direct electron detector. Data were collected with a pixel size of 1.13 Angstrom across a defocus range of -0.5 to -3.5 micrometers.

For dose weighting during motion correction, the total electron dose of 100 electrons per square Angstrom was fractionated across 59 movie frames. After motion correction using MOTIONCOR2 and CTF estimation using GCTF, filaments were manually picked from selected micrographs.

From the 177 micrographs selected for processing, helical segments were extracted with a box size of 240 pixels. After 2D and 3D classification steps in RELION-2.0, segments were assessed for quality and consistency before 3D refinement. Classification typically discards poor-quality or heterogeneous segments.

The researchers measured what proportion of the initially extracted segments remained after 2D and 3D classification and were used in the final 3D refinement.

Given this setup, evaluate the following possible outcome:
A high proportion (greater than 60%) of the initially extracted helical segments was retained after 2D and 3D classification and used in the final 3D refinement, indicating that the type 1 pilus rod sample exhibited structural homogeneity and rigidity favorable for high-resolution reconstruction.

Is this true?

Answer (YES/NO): YES